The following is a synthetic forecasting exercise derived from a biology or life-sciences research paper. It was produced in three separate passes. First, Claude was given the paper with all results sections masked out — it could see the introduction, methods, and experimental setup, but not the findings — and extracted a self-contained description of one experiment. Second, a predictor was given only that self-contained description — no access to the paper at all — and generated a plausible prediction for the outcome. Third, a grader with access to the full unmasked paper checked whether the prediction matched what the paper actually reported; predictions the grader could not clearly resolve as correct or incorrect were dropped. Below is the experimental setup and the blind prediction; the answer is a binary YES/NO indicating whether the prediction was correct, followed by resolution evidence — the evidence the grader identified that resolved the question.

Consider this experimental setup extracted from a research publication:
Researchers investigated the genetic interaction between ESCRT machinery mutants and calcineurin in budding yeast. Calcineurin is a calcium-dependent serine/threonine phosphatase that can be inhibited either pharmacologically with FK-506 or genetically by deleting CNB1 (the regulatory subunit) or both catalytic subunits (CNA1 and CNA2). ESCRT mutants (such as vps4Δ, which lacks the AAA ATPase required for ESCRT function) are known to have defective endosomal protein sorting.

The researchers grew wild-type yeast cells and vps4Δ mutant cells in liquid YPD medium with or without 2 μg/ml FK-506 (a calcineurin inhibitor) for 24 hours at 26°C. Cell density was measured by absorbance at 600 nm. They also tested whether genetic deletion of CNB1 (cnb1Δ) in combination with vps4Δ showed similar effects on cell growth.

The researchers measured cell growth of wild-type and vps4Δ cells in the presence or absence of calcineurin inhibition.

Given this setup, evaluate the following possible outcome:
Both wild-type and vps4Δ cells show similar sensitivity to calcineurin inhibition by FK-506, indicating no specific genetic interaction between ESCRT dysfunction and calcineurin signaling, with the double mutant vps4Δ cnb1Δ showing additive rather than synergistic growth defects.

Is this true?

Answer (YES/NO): NO